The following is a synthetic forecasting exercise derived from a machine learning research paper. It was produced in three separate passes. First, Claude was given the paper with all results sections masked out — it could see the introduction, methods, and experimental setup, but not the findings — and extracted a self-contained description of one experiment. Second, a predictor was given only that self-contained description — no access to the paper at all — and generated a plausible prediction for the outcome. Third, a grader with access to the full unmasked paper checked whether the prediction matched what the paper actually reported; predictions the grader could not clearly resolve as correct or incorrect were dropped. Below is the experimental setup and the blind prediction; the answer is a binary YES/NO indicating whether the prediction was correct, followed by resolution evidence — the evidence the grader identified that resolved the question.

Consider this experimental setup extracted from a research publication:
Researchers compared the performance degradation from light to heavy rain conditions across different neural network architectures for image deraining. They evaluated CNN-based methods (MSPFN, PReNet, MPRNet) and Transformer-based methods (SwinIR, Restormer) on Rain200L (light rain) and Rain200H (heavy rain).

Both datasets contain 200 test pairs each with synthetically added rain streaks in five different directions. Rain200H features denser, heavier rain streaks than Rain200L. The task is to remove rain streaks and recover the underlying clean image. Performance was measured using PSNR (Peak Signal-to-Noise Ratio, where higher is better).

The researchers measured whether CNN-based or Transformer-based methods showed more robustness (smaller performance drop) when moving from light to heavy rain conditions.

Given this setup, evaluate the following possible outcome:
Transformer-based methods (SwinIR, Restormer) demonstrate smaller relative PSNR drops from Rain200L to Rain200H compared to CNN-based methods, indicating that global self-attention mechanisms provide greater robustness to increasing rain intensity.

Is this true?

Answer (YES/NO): YES